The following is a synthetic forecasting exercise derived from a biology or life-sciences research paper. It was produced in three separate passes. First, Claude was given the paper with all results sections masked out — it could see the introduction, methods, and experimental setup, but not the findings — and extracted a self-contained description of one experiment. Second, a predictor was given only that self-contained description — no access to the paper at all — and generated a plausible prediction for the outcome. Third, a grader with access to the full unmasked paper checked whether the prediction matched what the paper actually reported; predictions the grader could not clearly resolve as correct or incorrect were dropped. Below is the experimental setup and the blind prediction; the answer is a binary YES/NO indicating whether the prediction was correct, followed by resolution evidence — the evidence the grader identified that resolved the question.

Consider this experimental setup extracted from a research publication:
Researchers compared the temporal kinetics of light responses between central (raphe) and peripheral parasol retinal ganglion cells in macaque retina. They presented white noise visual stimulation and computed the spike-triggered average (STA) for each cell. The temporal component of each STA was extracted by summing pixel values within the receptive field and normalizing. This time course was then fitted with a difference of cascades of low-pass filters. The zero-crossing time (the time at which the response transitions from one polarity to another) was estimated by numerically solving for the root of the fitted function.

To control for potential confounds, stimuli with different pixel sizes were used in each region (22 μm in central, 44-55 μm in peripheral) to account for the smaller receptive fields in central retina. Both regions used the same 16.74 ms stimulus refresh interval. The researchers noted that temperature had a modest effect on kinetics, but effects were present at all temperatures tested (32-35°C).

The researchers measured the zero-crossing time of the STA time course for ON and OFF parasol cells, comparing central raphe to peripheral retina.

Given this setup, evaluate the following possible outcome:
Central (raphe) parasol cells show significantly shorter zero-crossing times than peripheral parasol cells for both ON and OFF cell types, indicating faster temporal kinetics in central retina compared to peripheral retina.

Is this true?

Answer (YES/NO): NO